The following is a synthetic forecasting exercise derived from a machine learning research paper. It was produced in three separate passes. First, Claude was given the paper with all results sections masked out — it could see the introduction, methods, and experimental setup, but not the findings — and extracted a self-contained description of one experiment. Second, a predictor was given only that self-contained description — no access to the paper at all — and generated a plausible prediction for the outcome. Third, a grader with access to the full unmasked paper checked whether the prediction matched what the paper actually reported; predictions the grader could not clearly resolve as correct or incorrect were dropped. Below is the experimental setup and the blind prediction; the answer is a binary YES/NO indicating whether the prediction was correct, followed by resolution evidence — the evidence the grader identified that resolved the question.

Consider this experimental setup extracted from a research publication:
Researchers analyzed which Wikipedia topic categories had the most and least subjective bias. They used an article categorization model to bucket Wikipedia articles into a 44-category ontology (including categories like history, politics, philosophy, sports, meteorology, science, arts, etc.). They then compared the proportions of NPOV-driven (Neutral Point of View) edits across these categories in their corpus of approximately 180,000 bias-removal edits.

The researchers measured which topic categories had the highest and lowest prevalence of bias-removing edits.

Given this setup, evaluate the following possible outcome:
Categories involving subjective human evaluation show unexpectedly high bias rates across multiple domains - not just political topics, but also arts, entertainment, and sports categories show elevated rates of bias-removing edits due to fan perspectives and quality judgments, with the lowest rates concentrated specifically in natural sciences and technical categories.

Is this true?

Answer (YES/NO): NO